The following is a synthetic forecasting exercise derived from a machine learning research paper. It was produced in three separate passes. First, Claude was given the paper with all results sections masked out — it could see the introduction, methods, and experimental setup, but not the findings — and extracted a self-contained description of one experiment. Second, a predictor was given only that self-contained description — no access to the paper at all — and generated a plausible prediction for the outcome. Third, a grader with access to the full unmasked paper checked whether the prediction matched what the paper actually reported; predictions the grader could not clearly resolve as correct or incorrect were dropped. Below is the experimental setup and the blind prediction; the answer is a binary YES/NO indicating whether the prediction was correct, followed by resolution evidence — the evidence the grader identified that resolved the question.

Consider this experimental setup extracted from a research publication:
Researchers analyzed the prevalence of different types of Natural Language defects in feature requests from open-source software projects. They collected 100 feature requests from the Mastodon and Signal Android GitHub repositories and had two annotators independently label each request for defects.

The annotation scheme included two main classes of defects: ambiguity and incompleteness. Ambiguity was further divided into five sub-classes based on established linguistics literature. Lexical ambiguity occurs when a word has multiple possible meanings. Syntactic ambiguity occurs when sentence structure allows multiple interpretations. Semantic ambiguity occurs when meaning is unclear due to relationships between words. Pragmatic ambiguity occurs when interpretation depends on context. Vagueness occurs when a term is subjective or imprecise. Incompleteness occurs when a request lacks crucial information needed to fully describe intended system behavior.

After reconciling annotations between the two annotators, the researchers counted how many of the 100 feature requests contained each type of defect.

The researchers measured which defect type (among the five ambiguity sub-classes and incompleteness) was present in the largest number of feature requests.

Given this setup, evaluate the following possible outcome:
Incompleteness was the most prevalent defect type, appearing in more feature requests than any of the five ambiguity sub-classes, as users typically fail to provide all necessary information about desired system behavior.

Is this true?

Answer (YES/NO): YES